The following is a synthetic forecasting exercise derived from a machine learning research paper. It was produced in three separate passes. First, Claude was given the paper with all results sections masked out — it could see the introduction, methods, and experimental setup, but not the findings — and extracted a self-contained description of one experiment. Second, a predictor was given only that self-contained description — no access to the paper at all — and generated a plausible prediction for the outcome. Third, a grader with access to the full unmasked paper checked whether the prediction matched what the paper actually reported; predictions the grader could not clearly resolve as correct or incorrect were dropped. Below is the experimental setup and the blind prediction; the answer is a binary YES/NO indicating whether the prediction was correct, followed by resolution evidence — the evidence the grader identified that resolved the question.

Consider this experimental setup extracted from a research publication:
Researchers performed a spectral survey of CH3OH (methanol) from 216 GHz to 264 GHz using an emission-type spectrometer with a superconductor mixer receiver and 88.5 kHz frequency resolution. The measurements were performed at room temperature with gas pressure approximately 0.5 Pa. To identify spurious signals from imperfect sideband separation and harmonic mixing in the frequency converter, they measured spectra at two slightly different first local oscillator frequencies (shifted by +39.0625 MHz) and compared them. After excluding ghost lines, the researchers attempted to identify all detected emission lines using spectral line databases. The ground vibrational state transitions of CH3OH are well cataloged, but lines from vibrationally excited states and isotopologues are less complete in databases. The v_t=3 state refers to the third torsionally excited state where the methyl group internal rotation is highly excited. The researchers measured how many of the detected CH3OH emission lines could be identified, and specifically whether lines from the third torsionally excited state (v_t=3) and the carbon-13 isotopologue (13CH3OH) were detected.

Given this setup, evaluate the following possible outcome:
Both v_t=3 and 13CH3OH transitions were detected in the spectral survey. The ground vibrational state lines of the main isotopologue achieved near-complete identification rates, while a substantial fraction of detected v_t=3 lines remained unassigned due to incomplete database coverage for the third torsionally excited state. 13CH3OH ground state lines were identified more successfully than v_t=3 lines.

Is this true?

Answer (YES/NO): NO